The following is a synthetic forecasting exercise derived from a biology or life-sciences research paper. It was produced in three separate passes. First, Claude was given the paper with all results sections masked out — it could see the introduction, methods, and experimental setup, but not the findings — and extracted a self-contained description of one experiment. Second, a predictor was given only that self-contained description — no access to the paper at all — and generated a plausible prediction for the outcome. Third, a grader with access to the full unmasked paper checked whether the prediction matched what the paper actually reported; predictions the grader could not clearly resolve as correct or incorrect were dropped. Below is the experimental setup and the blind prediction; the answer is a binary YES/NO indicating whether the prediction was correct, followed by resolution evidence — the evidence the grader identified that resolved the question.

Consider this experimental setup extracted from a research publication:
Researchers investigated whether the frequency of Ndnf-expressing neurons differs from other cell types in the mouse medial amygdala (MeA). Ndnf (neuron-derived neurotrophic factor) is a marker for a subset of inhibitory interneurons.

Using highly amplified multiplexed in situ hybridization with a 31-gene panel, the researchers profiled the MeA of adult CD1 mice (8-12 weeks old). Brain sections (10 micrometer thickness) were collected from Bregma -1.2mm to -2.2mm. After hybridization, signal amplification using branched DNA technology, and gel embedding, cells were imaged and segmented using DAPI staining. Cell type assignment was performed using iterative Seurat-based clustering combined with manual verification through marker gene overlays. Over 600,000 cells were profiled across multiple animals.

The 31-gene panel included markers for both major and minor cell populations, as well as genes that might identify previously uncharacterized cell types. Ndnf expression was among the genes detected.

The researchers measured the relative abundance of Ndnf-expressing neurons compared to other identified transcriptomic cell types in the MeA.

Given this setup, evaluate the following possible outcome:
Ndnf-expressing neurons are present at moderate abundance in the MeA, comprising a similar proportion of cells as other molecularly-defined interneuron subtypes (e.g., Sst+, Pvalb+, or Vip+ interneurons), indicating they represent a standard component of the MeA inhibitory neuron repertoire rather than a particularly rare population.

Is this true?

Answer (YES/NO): NO